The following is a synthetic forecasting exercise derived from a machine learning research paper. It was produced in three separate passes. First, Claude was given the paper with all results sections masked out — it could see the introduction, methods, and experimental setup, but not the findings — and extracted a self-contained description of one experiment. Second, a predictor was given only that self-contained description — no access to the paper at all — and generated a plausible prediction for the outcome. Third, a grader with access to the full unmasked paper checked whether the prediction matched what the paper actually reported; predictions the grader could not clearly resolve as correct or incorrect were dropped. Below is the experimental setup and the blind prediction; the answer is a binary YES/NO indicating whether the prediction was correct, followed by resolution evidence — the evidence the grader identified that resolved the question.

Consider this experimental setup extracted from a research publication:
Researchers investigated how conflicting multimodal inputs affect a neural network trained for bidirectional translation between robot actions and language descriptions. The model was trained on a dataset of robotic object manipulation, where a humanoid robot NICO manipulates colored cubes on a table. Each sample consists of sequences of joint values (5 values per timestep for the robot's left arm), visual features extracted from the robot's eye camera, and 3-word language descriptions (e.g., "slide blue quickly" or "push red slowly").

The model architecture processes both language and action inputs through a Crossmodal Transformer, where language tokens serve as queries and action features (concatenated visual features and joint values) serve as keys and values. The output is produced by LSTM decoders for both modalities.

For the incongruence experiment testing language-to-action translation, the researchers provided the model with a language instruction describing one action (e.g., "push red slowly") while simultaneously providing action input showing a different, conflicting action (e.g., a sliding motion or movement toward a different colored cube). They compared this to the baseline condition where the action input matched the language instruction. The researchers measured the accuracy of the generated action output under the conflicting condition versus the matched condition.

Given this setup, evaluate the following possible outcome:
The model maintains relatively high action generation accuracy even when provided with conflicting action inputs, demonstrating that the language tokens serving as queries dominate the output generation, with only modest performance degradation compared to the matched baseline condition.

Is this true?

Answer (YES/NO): NO